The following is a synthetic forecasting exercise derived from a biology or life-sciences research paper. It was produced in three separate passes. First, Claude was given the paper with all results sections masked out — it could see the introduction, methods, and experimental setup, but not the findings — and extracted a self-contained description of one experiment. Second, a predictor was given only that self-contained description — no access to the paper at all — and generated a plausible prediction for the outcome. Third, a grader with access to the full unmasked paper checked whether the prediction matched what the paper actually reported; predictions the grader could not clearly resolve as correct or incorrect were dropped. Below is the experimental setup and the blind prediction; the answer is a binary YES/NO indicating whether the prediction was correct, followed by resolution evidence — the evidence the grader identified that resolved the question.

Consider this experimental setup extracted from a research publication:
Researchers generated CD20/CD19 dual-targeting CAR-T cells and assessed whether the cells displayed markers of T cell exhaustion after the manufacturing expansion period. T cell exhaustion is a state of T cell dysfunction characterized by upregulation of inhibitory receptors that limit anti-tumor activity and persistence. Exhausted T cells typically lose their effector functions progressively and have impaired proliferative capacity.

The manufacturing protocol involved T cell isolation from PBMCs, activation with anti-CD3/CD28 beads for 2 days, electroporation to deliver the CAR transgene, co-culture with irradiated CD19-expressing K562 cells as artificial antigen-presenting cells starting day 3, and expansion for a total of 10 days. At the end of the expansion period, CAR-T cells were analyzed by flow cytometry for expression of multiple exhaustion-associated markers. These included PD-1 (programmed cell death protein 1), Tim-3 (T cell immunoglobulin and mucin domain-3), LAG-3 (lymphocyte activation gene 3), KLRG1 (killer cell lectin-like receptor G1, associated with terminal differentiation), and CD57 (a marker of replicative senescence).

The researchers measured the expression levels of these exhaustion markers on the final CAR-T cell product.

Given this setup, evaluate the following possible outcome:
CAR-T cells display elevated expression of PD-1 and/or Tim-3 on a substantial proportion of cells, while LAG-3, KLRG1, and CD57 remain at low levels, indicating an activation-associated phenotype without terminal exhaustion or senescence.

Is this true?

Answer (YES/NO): NO